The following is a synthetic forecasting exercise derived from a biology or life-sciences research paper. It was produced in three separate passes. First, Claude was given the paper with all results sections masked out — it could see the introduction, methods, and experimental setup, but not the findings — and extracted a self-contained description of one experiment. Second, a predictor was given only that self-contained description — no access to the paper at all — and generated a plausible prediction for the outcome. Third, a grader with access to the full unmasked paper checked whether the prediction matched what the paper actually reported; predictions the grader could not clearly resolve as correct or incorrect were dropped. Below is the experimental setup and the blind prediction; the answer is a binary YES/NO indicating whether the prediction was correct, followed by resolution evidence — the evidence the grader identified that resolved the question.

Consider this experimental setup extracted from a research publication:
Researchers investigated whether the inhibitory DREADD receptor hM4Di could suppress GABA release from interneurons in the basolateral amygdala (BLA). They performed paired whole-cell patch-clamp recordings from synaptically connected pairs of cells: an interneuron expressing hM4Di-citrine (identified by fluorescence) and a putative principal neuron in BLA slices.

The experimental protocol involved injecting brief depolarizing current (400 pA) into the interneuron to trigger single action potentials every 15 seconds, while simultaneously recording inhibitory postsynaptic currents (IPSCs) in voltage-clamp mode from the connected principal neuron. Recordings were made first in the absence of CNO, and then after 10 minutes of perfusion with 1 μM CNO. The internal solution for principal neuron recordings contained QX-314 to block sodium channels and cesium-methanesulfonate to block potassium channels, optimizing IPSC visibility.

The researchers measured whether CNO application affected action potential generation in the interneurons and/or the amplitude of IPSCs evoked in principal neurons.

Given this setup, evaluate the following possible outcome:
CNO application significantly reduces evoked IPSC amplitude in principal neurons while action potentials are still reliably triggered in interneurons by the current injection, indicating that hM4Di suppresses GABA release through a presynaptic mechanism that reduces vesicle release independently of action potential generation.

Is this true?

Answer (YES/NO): YES